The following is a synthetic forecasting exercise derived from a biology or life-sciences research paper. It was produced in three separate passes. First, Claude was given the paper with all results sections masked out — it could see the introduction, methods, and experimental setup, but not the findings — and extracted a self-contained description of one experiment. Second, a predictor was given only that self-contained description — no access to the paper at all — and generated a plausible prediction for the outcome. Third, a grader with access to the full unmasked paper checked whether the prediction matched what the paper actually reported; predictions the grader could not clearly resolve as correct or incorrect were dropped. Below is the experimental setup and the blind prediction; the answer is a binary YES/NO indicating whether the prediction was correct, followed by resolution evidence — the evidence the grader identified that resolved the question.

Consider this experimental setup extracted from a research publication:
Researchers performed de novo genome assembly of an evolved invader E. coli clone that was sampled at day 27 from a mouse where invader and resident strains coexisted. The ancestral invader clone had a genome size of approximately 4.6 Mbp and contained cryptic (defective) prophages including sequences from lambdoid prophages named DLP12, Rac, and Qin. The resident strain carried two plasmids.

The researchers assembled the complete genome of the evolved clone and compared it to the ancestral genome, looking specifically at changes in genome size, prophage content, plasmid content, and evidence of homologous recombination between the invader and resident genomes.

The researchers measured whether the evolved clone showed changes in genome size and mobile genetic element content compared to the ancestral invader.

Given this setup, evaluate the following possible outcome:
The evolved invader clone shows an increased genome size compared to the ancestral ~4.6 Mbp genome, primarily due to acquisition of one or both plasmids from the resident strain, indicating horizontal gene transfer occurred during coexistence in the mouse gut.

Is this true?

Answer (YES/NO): NO